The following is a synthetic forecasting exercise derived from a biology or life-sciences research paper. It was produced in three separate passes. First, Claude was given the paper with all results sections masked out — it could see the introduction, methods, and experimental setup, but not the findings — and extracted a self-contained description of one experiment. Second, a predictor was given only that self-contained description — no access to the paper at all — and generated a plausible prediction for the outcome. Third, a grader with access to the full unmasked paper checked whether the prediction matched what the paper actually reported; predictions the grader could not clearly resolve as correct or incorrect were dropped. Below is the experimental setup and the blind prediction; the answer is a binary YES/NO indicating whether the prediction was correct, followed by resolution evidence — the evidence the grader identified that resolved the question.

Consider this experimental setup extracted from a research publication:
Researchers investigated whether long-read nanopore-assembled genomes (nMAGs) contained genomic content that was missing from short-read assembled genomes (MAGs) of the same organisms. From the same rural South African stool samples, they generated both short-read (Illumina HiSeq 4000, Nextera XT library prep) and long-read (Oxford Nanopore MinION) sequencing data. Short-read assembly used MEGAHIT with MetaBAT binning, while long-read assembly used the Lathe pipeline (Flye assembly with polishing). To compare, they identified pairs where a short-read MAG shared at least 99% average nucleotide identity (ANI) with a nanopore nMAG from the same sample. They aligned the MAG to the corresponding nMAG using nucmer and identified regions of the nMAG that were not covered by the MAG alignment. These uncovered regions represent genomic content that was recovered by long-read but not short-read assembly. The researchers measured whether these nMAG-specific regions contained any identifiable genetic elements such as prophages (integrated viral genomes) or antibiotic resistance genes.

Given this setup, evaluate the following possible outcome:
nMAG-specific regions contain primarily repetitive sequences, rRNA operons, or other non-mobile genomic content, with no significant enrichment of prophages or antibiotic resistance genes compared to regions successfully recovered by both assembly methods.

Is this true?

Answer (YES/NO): NO